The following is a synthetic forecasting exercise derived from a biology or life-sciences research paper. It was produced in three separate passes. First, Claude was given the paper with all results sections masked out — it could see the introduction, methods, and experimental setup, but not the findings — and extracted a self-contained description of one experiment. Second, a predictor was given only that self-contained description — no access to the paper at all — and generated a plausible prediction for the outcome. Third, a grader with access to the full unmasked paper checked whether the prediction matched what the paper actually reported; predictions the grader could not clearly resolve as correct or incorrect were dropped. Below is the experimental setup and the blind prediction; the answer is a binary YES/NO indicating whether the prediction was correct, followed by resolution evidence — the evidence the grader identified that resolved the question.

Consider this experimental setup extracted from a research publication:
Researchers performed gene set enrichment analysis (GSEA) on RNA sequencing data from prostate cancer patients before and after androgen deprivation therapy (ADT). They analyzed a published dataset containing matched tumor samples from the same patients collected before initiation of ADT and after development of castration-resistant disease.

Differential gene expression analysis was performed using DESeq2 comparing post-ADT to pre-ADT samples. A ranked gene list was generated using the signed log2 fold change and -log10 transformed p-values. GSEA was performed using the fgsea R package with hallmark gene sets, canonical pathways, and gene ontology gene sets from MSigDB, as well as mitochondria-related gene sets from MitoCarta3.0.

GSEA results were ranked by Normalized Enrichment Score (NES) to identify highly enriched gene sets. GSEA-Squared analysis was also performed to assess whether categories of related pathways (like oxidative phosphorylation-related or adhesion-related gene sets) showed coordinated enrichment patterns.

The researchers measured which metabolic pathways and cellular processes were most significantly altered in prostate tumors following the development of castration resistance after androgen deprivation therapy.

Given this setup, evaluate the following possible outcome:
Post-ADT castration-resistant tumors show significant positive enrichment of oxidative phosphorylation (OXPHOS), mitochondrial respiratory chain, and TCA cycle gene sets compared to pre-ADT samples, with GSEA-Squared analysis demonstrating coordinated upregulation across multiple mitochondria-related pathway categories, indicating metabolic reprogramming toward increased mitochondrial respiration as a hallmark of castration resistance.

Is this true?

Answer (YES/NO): NO